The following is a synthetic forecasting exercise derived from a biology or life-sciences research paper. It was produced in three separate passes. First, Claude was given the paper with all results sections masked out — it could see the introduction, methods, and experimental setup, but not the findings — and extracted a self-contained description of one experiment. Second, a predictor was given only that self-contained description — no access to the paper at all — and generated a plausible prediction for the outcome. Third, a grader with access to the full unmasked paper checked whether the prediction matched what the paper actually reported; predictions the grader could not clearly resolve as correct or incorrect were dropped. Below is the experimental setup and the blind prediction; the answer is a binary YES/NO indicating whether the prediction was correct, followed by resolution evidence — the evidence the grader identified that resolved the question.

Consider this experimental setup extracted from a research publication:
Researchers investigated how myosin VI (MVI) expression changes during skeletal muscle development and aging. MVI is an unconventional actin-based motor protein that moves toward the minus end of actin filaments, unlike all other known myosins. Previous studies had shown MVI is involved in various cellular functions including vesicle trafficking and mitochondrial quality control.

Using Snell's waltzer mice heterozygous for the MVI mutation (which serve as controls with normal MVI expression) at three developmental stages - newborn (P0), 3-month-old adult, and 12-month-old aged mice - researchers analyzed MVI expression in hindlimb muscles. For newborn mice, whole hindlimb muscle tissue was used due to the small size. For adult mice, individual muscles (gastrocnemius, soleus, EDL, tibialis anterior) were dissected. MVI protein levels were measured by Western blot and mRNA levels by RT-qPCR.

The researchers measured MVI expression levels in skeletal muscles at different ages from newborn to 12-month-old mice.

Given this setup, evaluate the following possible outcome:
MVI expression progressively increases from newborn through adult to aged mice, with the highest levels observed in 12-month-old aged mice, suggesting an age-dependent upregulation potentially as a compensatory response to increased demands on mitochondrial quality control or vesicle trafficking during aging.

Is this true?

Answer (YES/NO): NO